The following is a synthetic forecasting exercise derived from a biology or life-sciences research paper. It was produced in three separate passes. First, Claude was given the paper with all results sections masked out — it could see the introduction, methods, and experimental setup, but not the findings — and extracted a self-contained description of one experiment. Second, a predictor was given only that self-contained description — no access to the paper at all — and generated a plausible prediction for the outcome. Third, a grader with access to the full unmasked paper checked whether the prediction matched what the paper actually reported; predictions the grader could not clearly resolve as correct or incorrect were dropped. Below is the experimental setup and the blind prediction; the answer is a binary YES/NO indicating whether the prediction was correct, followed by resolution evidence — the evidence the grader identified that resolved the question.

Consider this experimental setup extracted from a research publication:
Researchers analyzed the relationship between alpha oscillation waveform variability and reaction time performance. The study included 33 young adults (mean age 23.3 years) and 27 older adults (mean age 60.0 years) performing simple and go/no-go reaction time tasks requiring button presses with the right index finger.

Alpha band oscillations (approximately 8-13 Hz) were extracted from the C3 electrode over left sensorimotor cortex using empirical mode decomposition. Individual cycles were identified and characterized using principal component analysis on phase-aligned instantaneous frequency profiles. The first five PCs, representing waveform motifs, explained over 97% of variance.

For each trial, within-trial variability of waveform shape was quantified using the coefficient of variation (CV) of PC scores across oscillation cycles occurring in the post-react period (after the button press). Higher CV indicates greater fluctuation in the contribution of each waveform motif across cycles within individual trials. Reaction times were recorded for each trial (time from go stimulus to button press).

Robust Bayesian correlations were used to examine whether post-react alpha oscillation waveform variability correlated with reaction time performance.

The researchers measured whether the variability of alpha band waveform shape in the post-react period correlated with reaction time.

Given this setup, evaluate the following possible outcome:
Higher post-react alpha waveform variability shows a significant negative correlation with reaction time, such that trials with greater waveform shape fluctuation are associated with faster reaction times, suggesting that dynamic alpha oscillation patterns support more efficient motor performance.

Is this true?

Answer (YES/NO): NO